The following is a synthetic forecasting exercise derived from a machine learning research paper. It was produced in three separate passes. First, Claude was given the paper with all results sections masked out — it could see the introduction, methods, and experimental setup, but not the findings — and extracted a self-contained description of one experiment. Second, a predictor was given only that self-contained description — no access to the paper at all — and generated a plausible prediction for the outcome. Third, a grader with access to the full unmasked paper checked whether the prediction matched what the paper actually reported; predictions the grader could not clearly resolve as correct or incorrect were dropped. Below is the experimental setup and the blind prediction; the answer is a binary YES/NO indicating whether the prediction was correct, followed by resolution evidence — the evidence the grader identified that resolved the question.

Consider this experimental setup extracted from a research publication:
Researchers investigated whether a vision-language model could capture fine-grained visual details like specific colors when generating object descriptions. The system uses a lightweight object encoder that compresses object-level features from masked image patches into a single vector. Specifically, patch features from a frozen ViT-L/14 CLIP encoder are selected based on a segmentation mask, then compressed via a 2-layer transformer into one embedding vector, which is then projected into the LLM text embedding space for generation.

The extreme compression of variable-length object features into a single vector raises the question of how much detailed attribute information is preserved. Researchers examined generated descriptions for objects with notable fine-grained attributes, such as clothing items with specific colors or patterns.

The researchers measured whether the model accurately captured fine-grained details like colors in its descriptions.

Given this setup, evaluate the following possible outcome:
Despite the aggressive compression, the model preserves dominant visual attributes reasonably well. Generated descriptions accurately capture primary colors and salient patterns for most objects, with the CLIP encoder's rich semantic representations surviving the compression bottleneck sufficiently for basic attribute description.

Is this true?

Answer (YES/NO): NO